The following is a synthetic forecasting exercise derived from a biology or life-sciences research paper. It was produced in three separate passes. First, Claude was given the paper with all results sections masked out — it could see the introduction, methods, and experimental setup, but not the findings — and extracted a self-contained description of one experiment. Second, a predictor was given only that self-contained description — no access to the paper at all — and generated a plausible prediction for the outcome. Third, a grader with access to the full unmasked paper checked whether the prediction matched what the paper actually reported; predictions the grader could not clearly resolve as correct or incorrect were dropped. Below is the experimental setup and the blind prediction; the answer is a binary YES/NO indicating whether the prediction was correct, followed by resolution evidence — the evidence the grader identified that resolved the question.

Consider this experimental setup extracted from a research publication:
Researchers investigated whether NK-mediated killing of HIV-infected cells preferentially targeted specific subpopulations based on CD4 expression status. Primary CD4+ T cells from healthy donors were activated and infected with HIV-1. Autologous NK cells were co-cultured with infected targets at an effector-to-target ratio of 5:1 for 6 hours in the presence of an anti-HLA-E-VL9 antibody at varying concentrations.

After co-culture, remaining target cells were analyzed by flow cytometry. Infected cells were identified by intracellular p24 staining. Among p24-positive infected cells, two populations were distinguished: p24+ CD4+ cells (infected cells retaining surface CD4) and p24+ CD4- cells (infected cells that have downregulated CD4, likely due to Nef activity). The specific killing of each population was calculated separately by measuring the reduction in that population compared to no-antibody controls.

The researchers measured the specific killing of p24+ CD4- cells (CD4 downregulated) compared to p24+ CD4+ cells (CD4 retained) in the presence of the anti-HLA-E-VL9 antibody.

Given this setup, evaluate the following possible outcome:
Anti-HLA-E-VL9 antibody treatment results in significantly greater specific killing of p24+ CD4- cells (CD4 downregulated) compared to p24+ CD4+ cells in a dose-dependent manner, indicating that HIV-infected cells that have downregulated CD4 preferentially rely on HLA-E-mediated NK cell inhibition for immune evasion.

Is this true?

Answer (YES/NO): NO